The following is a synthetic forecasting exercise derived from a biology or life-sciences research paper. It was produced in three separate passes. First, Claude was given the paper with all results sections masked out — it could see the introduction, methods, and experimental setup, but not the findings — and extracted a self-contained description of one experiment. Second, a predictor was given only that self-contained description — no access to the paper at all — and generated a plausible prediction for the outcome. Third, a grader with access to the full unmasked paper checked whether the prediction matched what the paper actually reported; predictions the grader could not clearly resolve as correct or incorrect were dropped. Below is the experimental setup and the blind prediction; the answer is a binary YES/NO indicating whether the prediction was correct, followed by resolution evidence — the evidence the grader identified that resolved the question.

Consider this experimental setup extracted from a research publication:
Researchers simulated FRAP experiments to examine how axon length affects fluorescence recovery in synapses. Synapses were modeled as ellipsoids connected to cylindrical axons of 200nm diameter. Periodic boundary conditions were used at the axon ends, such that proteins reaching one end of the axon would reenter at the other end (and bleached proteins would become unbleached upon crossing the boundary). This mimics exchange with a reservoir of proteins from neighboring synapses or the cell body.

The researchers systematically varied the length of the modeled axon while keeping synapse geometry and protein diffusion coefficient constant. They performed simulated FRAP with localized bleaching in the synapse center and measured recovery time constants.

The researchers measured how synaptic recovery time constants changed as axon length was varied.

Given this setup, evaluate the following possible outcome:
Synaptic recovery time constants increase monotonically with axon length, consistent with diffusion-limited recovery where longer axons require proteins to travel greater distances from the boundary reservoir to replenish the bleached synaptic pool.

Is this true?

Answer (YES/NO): NO